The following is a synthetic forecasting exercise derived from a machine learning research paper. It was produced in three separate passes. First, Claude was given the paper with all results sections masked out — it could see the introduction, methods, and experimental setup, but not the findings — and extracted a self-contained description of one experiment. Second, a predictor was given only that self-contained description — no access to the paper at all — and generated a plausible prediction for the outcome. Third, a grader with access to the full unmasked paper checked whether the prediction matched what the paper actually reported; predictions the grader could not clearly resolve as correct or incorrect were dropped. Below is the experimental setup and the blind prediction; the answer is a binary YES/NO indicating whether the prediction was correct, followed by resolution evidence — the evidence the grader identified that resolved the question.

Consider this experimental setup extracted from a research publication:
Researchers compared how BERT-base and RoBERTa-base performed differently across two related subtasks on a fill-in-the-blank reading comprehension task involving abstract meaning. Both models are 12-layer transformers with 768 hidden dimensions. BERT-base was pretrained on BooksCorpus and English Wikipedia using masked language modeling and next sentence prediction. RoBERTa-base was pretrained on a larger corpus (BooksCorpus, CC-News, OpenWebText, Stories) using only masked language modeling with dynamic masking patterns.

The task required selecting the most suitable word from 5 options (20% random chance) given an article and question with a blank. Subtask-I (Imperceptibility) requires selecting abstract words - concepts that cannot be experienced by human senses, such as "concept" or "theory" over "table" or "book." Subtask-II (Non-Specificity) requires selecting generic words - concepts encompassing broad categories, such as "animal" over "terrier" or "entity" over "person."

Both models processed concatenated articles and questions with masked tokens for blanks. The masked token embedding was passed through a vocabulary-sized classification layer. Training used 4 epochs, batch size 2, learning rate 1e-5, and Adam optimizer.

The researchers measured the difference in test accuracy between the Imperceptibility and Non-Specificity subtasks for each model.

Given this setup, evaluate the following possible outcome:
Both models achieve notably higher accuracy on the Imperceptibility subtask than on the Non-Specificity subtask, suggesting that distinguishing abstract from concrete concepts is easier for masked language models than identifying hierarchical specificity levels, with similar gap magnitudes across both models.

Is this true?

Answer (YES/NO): NO